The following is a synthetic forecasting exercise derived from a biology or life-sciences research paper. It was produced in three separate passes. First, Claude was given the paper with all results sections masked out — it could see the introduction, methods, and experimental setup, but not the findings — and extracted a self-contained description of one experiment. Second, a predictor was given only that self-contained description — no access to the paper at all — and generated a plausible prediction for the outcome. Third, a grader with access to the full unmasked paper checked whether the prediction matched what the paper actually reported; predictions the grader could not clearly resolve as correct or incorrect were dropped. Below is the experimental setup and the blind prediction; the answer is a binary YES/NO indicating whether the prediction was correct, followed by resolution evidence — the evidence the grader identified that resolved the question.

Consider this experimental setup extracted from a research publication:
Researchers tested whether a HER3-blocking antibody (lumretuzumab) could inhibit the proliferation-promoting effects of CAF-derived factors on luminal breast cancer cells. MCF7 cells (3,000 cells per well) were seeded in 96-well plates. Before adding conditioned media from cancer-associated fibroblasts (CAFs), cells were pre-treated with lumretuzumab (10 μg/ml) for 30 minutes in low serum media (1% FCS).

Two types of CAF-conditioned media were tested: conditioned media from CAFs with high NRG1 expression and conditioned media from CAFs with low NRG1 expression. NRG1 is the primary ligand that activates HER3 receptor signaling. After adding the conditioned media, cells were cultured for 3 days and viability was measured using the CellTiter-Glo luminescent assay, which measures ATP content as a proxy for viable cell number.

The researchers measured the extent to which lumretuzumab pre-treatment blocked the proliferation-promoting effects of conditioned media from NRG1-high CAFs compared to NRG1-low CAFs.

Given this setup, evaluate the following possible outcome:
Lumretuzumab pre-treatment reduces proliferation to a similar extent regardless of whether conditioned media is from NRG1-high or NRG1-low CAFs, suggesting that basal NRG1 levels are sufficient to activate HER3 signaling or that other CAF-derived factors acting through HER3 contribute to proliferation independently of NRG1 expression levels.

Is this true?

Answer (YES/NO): NO